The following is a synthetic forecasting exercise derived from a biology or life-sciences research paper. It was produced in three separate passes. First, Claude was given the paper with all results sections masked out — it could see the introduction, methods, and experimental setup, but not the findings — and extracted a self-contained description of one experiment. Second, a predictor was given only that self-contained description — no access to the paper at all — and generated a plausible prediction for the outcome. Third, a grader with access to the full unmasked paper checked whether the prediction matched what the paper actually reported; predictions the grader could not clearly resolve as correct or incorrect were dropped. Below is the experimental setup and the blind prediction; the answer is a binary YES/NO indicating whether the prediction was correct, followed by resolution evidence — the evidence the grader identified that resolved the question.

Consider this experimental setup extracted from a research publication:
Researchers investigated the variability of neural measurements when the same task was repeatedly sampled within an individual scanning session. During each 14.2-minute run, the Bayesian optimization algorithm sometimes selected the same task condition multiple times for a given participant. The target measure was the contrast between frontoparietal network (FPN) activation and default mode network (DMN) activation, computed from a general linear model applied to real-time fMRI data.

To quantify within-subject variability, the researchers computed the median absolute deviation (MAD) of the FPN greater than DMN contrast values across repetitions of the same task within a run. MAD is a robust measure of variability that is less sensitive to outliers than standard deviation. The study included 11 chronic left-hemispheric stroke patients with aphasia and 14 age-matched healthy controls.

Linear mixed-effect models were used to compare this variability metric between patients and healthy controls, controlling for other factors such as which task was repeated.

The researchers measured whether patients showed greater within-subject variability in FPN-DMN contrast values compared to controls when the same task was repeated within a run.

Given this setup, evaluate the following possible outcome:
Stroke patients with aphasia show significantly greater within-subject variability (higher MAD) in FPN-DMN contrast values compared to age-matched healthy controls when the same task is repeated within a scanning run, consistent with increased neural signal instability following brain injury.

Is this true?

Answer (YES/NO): NO